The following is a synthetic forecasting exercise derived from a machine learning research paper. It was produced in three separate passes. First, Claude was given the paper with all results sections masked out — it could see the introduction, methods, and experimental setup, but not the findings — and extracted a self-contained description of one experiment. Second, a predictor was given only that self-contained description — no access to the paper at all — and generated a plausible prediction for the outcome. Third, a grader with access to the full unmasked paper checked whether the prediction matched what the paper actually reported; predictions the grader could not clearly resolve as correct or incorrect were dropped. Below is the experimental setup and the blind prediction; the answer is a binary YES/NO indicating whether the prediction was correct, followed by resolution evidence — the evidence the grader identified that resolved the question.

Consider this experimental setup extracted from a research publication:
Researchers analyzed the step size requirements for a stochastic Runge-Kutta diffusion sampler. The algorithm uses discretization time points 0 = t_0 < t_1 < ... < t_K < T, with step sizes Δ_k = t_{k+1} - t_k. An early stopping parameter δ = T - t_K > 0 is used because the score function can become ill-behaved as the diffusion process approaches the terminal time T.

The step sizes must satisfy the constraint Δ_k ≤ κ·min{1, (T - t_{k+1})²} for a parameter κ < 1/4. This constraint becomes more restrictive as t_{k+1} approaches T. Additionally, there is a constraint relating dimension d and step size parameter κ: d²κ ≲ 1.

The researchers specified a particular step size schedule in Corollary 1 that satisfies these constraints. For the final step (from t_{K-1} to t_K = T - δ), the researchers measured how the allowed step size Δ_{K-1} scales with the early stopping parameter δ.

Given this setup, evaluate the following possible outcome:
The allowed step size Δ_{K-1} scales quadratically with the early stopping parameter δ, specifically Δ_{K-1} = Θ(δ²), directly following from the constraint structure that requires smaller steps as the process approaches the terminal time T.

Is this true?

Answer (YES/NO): YES